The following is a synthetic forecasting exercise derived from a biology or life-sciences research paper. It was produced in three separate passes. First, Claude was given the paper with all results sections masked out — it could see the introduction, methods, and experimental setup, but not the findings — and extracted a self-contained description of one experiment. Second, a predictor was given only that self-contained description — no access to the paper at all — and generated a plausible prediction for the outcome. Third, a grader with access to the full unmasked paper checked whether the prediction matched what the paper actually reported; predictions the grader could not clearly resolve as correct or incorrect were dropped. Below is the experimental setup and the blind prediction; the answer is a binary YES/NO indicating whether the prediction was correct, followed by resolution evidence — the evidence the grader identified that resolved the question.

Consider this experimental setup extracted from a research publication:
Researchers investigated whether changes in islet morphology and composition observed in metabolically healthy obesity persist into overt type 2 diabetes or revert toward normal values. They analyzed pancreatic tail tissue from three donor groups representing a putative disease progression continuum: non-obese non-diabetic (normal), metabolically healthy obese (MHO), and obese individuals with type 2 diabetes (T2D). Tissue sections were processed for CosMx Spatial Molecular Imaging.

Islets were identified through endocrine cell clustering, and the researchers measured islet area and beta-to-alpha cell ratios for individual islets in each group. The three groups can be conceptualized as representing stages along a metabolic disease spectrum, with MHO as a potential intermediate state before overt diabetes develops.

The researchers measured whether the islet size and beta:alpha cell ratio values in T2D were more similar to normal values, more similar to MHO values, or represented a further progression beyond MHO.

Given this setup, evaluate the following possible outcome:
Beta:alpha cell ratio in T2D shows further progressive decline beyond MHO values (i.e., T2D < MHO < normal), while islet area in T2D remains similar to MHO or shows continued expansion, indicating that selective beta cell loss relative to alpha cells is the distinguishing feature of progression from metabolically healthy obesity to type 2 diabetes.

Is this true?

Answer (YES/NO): NO